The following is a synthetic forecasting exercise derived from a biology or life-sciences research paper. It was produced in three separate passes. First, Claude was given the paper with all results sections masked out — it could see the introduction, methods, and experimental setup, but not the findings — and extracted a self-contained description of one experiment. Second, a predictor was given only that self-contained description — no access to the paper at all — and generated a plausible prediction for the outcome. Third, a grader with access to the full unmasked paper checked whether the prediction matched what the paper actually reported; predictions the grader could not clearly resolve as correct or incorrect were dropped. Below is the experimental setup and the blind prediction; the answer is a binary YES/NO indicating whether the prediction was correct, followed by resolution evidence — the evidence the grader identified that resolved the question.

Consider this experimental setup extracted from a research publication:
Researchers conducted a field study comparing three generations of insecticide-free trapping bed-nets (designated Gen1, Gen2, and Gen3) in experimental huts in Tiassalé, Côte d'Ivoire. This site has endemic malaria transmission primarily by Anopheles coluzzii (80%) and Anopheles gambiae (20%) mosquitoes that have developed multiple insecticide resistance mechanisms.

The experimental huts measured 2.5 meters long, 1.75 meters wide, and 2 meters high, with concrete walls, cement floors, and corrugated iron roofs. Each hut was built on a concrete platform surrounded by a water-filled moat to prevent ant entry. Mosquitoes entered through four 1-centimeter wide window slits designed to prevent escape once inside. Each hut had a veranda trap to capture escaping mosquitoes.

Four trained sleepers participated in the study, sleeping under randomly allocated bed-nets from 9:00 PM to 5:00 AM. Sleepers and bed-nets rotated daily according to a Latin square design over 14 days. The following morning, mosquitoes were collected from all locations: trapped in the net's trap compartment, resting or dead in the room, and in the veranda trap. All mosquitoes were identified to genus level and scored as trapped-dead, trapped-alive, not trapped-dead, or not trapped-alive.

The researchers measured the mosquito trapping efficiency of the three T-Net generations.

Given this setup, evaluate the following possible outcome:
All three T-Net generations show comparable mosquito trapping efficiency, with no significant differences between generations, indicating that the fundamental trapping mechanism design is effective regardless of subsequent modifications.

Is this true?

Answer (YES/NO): NO